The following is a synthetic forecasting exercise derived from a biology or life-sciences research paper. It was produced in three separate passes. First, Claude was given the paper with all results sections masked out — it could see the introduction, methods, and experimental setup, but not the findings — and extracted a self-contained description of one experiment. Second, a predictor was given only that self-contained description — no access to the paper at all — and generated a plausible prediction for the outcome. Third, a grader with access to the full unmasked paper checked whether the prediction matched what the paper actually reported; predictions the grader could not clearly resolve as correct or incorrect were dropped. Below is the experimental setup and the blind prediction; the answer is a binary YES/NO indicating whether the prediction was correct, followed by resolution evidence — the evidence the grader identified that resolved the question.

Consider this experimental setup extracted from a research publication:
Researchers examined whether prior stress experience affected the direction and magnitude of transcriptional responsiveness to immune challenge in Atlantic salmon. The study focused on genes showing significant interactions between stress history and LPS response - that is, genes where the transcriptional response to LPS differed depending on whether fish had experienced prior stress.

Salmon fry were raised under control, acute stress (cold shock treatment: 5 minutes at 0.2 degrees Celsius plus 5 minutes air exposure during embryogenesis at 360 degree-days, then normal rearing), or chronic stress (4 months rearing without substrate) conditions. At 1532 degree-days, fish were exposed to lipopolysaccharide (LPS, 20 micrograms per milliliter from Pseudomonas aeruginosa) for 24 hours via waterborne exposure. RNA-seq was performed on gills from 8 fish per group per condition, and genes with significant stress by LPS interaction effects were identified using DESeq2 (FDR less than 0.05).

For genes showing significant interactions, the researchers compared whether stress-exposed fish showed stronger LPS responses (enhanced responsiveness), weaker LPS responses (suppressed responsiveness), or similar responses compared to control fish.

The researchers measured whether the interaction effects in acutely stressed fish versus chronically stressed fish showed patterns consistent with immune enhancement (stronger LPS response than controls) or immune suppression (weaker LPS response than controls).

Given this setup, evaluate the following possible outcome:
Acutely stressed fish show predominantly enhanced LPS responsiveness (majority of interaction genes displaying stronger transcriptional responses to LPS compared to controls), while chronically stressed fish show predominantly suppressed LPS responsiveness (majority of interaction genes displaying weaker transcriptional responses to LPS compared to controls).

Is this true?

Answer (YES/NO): YES